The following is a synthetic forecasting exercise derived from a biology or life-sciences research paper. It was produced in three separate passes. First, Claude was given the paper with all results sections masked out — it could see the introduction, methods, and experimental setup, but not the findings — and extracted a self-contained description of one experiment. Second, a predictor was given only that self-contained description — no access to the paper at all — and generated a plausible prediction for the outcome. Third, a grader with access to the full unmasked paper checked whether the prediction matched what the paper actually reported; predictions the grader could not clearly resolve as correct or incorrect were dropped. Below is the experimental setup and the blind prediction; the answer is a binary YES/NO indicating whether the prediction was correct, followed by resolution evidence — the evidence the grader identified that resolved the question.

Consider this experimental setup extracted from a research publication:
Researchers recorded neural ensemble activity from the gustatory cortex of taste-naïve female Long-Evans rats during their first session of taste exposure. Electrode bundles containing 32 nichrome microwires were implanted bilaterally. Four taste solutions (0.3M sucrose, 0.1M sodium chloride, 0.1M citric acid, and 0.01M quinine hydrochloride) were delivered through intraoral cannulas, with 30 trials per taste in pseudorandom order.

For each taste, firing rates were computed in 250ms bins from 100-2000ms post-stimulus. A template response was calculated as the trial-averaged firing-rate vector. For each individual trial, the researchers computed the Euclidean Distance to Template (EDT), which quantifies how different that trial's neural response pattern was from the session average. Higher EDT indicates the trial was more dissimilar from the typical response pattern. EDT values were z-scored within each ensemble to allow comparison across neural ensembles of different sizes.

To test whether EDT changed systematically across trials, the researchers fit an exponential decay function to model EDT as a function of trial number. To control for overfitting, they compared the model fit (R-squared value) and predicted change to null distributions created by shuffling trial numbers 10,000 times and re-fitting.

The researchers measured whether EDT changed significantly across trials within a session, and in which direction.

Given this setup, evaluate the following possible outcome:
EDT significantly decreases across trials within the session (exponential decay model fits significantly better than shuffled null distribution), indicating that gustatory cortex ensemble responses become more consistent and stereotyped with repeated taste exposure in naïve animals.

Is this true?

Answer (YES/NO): YES